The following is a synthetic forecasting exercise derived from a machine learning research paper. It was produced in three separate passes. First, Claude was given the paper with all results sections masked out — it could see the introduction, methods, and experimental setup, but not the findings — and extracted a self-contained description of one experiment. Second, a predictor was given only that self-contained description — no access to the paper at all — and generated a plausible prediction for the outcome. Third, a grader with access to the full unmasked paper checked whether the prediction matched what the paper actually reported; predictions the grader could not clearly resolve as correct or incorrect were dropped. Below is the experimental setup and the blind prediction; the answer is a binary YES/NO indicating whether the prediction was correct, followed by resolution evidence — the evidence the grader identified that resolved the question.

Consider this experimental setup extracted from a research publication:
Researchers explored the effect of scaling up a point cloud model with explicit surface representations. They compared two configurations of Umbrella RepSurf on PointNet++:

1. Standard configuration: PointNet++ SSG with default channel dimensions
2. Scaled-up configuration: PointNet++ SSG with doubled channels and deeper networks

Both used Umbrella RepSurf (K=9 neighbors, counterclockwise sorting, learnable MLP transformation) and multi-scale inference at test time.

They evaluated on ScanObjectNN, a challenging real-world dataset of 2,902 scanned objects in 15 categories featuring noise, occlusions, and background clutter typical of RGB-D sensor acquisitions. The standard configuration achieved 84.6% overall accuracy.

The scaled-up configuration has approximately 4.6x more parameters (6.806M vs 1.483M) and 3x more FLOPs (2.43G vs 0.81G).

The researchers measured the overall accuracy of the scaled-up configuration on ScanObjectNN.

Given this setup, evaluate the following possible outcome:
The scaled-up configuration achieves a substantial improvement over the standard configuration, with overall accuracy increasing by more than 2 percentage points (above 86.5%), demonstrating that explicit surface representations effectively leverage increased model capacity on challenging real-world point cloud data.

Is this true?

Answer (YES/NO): NO